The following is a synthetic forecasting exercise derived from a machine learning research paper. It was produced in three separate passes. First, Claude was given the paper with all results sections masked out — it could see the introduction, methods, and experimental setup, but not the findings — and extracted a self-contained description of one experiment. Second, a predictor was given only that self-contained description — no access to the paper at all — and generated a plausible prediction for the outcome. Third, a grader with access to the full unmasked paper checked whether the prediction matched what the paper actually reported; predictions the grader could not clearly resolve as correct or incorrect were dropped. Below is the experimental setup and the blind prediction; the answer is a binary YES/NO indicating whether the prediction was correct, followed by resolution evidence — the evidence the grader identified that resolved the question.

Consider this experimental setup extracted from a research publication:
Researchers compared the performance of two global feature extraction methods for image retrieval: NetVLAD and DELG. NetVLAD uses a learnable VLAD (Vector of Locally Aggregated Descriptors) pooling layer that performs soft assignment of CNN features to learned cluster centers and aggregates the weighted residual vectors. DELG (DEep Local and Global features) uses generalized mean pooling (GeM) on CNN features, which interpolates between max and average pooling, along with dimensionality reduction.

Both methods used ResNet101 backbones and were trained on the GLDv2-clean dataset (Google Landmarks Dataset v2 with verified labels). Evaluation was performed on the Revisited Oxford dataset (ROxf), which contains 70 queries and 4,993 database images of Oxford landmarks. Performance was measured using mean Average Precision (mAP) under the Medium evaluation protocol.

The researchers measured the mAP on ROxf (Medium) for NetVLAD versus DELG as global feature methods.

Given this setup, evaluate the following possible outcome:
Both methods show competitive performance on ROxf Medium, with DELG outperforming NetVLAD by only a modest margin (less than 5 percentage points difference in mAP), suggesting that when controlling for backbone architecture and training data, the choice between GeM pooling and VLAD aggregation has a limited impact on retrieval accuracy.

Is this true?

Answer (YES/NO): YES